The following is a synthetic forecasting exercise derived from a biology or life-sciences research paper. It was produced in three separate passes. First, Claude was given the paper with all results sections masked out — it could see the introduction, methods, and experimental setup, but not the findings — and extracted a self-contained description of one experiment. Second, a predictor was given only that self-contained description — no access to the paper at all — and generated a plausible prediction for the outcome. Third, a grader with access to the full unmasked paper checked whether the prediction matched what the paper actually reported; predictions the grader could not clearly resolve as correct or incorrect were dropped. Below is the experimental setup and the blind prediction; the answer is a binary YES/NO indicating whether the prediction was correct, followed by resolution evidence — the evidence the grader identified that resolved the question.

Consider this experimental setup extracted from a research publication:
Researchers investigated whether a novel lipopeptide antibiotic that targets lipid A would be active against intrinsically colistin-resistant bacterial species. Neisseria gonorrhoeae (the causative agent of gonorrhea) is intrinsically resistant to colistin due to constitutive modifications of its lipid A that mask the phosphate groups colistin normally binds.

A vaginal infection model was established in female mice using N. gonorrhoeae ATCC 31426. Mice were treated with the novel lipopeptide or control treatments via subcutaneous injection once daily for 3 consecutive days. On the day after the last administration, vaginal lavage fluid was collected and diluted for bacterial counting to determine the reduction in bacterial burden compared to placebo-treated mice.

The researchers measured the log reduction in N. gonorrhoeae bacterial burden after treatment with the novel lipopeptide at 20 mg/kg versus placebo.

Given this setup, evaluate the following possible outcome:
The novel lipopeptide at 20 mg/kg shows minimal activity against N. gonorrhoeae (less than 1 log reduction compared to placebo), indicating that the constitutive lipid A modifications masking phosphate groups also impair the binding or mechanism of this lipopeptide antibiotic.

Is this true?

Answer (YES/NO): NO